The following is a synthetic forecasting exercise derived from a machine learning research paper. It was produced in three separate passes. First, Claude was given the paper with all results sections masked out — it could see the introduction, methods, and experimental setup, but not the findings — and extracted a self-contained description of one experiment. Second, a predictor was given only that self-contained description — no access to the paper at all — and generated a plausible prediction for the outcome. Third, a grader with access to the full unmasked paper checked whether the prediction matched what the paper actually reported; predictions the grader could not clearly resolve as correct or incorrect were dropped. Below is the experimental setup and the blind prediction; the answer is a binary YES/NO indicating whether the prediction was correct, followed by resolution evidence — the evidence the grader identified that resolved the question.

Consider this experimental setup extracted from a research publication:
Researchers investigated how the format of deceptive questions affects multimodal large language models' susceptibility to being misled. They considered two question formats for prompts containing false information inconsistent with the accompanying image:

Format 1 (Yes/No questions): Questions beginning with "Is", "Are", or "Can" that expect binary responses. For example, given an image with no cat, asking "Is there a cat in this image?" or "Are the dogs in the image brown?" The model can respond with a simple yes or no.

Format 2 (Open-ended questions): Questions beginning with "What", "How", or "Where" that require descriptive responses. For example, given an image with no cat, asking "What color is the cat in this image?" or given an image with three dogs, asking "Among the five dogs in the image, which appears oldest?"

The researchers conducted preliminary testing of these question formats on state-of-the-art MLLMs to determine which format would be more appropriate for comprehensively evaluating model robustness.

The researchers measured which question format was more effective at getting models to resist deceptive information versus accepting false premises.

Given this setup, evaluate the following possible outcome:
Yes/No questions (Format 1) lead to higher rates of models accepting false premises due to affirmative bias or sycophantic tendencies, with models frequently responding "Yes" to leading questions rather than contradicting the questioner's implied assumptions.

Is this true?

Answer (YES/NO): NO